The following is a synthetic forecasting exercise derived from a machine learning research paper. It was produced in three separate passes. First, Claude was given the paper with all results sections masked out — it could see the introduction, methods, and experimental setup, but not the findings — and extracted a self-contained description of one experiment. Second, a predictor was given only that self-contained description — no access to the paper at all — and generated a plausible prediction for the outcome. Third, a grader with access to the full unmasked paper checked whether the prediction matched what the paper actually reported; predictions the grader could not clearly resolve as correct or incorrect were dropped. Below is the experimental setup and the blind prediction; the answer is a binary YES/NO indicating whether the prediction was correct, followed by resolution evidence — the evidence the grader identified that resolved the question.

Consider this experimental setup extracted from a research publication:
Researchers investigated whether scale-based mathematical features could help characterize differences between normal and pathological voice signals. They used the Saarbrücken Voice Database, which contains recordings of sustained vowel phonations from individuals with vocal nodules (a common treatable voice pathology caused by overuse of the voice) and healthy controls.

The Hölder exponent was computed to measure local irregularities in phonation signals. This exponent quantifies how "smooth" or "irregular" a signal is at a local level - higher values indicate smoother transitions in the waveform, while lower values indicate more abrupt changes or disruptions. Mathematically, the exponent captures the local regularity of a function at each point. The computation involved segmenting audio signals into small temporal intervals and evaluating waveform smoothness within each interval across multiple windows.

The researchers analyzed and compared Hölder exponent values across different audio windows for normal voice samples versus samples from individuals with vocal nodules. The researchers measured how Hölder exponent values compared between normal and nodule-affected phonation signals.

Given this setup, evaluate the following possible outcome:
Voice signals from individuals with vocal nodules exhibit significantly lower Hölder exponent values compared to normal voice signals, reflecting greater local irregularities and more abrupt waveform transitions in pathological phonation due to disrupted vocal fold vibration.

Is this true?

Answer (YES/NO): NO